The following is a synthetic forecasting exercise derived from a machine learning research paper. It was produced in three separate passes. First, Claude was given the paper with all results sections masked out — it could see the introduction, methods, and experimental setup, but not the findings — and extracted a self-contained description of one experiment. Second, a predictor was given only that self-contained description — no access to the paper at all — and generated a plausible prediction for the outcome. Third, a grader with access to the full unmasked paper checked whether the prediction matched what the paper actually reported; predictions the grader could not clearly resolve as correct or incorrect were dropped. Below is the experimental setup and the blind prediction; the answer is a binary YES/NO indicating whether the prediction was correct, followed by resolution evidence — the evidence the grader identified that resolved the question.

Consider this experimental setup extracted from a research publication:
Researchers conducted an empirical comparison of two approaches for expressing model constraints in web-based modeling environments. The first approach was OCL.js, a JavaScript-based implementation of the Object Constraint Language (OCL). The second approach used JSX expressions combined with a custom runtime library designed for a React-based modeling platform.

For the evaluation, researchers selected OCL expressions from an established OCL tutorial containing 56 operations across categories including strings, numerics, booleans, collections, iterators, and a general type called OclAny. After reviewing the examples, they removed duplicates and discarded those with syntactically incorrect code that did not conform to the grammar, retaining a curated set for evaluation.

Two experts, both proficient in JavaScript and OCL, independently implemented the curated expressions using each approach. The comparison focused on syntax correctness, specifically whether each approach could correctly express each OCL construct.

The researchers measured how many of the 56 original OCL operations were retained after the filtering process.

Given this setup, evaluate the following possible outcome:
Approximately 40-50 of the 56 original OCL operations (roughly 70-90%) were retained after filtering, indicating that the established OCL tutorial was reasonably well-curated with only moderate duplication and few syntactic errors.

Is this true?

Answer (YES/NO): NO